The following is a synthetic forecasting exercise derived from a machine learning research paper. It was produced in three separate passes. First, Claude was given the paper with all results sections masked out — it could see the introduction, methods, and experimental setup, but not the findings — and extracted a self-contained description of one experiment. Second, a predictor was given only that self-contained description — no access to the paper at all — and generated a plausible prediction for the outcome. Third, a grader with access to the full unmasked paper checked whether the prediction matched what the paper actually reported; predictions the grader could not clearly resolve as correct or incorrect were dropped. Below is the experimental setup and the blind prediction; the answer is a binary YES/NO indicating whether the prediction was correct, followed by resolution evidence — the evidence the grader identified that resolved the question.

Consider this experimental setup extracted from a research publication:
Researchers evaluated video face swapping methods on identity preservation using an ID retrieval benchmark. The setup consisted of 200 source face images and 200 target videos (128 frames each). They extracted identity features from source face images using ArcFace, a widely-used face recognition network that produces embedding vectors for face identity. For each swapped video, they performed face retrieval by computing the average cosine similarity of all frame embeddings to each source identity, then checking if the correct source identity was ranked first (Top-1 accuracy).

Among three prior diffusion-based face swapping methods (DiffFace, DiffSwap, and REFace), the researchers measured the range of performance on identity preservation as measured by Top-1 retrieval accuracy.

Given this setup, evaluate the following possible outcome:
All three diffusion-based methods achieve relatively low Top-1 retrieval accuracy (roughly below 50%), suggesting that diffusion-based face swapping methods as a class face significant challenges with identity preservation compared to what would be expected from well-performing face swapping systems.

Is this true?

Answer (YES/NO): NO